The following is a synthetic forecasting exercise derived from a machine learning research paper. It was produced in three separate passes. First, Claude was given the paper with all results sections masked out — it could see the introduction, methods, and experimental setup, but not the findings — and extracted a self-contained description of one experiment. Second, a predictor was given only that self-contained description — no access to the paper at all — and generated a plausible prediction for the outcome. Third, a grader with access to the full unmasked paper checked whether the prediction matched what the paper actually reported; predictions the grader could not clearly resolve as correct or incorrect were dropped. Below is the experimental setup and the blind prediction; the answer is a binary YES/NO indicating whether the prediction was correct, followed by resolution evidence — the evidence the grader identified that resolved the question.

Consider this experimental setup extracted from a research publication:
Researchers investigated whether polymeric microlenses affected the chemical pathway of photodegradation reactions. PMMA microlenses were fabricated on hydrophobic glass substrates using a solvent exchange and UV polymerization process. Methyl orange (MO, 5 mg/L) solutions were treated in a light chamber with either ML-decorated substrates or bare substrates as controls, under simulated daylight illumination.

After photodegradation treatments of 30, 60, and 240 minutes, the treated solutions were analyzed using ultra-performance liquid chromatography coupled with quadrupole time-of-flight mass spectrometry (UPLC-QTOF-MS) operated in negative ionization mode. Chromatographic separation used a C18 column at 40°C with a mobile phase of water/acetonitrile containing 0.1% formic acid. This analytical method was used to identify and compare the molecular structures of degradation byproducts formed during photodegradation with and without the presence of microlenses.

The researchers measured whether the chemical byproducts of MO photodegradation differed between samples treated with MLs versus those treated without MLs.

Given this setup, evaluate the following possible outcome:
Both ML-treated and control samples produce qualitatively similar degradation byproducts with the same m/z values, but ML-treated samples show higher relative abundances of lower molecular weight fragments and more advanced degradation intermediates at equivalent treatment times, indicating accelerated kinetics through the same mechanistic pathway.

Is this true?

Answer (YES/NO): NO